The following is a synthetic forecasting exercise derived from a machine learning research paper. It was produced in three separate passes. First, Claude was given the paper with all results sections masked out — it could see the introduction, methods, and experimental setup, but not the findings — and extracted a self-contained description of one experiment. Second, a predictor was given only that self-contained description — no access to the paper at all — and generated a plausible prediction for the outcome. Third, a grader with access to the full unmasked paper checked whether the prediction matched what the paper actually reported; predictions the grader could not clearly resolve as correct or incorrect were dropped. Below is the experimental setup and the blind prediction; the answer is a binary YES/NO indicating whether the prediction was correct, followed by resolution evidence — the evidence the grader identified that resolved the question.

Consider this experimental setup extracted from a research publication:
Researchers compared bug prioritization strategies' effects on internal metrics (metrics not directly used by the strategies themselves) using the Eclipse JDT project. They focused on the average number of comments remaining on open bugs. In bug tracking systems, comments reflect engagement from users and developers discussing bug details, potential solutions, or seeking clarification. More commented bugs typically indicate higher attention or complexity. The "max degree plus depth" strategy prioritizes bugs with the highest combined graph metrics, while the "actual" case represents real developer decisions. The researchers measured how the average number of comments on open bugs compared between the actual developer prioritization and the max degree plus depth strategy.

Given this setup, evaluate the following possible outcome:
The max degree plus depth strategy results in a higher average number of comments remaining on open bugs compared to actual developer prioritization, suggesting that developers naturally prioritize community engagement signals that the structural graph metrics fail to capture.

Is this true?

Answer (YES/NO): YES